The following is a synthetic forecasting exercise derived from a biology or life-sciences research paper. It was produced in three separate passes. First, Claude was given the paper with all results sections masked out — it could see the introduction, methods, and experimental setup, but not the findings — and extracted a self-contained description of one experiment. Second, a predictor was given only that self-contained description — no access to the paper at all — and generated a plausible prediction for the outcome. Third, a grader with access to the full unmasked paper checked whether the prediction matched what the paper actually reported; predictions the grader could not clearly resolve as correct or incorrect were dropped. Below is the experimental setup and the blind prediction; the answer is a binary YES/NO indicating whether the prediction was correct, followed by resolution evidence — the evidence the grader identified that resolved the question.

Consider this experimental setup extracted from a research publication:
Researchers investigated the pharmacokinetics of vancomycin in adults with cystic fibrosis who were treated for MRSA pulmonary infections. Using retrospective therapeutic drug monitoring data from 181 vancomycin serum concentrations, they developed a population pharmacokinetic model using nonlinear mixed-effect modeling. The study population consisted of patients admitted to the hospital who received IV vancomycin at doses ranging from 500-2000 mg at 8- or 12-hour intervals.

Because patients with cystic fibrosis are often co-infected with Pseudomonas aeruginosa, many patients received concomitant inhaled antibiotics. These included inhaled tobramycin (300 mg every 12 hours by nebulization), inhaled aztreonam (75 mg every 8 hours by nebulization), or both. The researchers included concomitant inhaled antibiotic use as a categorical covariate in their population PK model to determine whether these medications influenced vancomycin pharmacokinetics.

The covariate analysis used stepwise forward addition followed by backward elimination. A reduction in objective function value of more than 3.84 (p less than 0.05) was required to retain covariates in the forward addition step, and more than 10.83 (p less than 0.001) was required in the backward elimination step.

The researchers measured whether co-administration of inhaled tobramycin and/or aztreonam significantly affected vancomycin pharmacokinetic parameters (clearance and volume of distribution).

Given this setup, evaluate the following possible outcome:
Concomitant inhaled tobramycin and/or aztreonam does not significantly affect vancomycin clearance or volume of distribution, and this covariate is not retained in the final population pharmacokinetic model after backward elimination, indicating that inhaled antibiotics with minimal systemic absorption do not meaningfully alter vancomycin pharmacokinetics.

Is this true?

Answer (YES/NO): YES